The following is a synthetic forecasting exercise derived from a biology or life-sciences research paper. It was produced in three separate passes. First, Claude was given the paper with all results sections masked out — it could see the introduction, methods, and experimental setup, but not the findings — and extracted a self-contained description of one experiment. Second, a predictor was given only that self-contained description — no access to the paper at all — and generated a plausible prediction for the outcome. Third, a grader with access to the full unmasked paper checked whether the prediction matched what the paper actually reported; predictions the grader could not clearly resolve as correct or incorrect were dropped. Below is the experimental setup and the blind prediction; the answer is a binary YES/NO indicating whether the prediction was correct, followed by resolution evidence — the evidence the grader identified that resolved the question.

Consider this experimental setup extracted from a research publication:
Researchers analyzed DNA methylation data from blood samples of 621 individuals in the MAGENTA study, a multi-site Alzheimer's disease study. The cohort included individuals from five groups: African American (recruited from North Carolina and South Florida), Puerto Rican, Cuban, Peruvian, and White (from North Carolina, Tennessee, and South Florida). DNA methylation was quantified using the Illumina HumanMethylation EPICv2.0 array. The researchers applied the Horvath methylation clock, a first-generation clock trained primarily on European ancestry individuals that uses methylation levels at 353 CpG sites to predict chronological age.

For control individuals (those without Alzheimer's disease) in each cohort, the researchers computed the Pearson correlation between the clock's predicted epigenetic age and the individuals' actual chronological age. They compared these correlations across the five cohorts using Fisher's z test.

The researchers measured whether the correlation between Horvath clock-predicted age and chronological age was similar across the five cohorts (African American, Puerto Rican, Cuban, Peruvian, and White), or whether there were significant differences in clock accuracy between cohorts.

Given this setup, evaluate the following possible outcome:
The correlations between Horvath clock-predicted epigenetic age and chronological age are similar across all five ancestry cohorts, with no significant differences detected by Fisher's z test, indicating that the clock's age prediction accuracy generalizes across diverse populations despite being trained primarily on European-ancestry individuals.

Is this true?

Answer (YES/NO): NO